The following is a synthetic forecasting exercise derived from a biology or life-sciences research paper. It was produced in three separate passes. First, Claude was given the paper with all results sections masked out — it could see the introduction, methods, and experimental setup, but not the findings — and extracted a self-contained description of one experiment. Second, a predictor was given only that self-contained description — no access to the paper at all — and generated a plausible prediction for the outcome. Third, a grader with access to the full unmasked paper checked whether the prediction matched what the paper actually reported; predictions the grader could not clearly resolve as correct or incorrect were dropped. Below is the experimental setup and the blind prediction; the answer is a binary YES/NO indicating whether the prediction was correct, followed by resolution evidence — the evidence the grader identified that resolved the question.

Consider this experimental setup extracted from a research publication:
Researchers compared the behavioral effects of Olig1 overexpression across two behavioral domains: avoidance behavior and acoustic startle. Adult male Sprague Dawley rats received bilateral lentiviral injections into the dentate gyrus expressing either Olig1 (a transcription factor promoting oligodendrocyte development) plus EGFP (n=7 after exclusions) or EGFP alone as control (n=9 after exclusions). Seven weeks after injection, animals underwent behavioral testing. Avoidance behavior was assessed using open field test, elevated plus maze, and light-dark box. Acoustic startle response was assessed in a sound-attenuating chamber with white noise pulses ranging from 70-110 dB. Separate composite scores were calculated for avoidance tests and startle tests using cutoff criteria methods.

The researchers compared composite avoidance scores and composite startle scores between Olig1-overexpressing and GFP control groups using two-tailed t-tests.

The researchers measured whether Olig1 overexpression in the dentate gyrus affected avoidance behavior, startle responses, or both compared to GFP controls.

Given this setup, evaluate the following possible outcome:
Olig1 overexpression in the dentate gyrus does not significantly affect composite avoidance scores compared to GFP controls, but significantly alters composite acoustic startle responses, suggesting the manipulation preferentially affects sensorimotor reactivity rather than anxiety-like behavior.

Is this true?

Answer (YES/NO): NO